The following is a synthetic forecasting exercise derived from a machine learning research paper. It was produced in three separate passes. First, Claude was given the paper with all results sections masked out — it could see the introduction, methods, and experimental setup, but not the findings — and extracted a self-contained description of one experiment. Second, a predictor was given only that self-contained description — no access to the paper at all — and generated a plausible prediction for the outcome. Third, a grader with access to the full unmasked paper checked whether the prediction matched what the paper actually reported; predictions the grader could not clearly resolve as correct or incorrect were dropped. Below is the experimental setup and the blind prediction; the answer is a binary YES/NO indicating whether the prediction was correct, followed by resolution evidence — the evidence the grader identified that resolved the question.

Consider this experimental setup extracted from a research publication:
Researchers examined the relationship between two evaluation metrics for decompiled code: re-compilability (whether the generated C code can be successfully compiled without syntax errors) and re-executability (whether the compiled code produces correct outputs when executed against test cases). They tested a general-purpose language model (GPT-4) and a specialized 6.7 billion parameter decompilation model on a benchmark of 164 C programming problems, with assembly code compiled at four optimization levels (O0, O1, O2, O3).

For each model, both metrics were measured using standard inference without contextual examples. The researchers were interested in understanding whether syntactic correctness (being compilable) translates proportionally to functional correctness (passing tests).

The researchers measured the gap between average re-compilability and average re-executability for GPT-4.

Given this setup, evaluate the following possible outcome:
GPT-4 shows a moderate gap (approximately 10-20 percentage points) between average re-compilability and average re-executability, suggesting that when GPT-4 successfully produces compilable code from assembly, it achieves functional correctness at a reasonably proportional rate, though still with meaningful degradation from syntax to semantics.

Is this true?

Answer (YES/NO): NO